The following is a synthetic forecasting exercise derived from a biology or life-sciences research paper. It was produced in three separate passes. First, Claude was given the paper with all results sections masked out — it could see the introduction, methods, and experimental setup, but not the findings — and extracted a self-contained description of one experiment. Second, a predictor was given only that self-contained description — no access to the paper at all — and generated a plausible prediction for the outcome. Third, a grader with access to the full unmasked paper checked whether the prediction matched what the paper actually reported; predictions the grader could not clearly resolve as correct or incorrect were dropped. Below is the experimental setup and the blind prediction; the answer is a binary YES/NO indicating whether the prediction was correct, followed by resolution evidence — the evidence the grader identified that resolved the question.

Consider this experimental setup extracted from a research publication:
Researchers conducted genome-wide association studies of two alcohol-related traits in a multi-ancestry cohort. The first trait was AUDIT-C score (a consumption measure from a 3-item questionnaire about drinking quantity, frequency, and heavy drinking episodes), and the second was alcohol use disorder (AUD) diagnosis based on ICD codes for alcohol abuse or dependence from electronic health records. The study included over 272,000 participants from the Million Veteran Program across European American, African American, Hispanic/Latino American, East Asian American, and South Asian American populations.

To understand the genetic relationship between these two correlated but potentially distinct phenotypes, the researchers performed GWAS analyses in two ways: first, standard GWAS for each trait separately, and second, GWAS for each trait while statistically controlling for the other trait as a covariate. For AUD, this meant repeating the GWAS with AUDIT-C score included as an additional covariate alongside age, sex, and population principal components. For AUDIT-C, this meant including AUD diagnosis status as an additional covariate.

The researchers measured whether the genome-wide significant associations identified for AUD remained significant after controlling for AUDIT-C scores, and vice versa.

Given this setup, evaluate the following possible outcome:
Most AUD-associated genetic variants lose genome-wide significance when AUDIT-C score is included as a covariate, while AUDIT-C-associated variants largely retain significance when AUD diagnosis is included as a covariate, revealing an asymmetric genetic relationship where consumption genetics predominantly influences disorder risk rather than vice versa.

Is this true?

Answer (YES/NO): NO